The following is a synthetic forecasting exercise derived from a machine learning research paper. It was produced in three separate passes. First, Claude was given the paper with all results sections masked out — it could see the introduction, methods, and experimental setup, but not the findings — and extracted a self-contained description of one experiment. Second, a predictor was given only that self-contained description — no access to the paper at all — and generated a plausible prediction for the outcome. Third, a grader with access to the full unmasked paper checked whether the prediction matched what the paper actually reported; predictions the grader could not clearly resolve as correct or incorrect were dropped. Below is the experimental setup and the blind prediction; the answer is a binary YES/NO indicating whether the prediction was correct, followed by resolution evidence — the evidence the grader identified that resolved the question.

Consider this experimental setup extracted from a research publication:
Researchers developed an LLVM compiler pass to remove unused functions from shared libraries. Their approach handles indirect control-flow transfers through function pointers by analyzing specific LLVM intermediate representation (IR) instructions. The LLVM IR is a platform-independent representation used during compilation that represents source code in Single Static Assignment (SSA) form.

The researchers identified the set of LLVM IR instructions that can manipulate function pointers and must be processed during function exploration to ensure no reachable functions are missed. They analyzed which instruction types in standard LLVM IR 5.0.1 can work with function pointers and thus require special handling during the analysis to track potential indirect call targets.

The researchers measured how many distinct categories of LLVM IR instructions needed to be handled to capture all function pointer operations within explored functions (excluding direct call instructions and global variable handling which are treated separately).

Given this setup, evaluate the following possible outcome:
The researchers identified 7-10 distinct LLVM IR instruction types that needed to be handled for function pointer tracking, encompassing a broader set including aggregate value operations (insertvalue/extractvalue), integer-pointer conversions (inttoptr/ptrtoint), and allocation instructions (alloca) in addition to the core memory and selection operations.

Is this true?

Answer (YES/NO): NO